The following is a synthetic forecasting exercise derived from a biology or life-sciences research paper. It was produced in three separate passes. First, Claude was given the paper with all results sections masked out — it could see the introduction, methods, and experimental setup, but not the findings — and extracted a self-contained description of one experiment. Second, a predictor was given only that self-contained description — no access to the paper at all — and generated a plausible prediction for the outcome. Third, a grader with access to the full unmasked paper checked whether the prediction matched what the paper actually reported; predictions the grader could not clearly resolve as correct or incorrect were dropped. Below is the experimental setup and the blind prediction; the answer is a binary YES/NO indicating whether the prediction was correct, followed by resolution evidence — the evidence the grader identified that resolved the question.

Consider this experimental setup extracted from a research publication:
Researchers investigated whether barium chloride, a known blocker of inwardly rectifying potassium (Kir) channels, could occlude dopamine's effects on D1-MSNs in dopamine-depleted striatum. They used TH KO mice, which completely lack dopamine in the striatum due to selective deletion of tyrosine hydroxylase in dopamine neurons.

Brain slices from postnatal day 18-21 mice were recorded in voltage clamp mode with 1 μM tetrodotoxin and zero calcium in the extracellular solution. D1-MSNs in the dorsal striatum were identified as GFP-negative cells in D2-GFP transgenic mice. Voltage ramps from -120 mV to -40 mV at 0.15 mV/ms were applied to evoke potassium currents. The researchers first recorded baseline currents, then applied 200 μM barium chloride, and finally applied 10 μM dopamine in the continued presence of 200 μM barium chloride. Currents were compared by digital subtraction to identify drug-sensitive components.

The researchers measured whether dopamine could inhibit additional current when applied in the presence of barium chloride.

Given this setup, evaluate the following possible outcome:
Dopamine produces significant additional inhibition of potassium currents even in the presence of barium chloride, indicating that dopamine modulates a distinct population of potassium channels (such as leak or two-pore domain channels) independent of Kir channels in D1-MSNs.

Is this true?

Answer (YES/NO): NO